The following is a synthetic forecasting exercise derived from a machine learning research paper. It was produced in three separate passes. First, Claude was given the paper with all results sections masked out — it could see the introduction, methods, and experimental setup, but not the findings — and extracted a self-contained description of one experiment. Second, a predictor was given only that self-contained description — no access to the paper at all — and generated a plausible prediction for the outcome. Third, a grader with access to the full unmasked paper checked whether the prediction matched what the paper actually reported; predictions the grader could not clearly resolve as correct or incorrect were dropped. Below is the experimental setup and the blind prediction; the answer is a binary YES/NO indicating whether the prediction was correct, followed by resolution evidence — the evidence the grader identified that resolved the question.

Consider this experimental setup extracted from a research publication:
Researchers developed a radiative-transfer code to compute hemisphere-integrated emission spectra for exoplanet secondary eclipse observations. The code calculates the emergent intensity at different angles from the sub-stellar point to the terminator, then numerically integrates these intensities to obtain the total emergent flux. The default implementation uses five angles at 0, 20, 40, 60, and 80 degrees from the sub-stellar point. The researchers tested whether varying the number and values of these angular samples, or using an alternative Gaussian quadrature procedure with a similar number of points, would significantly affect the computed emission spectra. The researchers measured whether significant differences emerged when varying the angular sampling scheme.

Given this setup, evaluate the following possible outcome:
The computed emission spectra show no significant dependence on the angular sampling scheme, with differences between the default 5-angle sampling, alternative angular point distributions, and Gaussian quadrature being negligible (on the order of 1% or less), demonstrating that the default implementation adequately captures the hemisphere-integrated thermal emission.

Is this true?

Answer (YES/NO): YES